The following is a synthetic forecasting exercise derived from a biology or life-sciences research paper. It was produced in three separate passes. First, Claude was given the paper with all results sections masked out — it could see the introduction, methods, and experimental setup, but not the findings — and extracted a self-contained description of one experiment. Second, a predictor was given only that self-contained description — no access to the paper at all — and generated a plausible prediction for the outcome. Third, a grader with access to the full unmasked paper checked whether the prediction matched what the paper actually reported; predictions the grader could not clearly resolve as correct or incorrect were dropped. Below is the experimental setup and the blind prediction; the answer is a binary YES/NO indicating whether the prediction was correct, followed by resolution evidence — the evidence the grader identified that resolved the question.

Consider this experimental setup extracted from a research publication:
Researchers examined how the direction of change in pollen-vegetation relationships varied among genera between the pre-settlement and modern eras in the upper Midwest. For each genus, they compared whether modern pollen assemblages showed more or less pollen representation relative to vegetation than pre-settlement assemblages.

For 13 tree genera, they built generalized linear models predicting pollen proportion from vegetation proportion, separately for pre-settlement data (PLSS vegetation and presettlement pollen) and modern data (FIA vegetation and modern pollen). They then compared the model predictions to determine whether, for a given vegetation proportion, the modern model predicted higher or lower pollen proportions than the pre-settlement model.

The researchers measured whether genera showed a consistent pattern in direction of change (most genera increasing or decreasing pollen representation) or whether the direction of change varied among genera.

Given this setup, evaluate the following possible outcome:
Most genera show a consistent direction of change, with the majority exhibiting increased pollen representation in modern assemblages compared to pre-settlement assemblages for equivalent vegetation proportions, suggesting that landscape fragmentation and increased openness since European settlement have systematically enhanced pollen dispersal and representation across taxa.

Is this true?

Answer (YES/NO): NO